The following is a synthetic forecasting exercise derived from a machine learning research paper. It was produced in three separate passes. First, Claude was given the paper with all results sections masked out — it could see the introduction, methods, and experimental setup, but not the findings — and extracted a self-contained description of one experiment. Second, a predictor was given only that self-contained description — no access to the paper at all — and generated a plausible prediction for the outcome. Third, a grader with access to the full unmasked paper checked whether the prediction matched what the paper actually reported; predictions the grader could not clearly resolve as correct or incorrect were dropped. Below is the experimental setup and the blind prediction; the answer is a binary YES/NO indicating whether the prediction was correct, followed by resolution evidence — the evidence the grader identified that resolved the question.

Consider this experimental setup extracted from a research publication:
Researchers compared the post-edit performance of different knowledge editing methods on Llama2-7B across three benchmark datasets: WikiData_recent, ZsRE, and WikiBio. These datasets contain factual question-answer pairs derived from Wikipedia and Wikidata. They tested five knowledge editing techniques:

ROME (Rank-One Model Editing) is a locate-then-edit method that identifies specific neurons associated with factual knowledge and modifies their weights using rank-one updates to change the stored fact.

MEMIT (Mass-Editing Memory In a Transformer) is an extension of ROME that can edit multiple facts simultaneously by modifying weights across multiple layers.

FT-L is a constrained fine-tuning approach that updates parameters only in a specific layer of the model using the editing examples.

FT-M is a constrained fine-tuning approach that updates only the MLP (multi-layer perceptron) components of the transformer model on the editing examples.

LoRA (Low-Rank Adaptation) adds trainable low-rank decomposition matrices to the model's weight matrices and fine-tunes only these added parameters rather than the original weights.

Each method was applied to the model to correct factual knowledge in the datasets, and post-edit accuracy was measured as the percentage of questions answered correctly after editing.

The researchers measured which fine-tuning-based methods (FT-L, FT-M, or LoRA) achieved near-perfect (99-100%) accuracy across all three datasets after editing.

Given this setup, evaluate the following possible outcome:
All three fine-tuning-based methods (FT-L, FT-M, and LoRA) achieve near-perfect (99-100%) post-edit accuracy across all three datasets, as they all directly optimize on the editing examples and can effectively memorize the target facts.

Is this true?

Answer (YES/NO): NO